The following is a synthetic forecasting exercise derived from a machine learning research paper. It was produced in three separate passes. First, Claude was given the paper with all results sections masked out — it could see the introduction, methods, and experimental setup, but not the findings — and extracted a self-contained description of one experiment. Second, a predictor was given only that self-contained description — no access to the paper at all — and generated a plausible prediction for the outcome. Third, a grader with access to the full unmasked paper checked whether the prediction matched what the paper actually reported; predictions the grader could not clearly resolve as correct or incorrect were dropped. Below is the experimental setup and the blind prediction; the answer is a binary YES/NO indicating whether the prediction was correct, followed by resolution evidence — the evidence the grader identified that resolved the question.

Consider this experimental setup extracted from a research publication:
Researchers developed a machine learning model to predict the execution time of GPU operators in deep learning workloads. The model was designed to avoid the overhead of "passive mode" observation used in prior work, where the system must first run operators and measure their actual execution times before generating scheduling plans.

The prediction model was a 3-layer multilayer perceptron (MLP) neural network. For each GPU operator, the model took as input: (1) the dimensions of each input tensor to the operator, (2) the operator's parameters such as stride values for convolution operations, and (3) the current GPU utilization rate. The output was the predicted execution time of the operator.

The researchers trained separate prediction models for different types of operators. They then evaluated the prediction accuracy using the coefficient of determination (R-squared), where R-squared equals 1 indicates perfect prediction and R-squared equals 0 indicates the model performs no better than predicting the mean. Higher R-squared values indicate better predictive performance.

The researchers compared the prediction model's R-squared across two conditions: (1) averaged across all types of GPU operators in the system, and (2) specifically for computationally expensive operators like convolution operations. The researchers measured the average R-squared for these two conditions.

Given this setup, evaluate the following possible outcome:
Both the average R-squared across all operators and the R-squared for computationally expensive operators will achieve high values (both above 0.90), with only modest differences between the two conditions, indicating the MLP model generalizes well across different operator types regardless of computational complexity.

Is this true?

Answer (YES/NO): NO